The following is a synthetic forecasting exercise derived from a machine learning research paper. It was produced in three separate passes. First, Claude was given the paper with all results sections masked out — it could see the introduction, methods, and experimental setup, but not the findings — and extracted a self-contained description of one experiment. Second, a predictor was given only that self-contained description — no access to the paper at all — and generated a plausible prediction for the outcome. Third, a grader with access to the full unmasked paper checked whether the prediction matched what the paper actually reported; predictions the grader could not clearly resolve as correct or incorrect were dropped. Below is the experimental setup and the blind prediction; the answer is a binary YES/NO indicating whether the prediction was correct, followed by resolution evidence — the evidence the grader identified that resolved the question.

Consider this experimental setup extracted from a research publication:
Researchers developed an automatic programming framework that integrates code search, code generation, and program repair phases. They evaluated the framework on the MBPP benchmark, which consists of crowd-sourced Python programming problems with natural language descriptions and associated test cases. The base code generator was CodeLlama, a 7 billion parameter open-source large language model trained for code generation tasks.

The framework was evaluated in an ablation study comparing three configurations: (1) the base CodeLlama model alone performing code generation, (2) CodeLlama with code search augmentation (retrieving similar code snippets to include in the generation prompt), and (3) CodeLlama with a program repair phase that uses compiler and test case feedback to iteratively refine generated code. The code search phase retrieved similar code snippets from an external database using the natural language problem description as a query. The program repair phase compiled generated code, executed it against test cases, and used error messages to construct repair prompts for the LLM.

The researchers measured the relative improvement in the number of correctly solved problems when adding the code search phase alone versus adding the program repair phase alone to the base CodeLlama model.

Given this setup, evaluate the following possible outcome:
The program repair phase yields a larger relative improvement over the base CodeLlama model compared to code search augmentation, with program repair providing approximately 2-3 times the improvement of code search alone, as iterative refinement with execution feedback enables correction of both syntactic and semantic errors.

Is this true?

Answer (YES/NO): NO